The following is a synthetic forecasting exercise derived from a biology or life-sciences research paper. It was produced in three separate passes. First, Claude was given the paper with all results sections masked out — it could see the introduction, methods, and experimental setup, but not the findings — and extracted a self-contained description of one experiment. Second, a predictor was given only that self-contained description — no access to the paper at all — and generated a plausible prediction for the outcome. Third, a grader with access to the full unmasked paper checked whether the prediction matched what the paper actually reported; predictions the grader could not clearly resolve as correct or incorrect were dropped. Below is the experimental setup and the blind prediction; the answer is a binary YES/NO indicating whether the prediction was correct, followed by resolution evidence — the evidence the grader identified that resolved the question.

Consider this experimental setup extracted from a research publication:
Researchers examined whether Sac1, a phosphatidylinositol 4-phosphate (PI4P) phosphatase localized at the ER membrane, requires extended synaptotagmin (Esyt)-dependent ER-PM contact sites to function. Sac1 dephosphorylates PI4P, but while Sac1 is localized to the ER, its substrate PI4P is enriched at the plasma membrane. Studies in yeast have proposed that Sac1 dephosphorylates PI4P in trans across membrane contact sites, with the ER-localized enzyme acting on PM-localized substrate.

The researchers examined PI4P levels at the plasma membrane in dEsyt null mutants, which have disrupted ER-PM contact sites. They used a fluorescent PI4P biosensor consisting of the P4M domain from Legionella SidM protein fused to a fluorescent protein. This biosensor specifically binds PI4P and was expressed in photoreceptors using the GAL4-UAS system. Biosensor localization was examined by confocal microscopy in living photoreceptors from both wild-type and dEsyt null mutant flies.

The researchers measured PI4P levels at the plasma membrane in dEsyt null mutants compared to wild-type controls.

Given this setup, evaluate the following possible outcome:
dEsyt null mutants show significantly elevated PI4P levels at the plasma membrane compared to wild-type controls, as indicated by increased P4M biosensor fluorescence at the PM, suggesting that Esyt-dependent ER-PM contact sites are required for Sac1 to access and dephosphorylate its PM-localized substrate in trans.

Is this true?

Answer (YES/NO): NO